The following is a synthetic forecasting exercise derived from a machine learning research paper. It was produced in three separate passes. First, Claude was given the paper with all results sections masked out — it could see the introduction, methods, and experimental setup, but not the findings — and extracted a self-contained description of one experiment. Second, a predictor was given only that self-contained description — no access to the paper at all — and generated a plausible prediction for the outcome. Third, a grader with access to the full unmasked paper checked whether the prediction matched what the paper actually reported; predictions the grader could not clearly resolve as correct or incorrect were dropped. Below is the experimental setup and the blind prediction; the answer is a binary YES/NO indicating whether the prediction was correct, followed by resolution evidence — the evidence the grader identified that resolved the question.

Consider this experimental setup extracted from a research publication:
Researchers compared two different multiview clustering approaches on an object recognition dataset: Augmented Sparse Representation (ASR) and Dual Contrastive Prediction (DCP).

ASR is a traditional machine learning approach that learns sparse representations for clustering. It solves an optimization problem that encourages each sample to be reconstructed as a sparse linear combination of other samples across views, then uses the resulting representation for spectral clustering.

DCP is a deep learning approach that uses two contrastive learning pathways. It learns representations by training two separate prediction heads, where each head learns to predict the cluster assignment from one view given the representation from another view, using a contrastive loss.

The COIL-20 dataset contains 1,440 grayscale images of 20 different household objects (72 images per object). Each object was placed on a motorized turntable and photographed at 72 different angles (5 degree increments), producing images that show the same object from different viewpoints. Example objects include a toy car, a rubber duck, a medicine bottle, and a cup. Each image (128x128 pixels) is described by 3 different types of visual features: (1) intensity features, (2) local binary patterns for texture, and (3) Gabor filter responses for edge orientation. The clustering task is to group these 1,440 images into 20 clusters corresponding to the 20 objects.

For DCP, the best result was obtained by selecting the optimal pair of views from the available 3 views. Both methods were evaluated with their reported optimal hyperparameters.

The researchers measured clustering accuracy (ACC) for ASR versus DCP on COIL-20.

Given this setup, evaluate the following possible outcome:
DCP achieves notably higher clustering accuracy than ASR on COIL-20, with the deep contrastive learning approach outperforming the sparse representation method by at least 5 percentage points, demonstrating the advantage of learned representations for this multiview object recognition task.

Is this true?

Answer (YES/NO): NO